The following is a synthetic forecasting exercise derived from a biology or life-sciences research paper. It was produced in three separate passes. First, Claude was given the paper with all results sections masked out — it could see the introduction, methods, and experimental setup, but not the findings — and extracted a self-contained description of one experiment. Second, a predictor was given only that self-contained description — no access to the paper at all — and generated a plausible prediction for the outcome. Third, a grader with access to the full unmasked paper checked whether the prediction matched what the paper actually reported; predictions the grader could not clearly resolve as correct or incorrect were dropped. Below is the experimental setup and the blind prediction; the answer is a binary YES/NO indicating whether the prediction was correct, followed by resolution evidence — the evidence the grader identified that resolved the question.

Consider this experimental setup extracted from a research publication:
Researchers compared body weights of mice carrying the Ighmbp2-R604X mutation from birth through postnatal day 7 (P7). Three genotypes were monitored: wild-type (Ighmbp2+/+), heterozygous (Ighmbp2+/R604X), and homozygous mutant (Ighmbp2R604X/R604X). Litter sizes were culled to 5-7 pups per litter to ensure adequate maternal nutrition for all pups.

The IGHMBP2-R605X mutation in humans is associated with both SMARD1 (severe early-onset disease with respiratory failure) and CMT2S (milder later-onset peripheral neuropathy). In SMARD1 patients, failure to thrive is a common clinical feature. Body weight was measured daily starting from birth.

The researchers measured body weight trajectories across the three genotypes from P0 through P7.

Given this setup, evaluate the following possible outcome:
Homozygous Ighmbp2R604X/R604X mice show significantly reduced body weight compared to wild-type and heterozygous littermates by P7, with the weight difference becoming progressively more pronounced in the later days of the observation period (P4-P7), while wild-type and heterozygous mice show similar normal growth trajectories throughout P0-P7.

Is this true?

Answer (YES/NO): YES